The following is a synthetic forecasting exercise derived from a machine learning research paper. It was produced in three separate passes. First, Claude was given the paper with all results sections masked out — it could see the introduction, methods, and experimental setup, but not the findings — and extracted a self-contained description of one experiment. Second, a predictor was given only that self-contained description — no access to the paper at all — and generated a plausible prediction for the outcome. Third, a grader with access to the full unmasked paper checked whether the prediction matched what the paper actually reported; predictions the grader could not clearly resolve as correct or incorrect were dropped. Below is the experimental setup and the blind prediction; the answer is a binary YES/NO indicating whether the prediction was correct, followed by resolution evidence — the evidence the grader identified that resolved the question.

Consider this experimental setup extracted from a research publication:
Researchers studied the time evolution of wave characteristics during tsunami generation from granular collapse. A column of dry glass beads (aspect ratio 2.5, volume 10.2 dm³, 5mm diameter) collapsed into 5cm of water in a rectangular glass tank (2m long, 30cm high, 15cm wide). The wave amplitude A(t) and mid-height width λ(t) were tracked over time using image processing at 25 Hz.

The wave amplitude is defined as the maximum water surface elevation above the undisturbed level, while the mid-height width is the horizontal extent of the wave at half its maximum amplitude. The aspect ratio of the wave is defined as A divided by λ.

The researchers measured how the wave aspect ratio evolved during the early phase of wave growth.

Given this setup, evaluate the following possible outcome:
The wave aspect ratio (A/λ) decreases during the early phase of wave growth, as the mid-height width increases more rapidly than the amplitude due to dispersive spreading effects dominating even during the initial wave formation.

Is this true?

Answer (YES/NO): NO